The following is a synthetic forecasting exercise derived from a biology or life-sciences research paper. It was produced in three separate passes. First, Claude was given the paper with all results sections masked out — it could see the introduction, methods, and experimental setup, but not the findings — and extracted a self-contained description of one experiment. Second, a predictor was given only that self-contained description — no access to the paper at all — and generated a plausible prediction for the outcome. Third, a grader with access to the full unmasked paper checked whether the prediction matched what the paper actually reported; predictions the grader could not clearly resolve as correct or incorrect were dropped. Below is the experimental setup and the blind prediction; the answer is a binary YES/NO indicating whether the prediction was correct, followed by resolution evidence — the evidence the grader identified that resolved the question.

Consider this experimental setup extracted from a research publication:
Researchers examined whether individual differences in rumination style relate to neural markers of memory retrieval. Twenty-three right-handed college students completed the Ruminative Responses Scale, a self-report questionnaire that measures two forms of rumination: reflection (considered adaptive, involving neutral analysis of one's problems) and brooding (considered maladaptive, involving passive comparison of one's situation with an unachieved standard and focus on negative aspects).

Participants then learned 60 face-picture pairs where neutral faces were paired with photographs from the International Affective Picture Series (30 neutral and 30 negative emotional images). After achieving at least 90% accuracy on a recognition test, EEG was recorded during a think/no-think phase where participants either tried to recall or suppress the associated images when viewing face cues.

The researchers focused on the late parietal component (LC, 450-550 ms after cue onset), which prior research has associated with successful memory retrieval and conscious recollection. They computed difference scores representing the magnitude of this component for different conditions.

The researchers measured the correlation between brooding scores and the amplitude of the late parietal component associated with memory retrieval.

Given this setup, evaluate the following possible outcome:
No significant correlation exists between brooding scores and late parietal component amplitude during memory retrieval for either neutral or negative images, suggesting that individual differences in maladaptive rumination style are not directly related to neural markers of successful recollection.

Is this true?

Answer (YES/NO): NO